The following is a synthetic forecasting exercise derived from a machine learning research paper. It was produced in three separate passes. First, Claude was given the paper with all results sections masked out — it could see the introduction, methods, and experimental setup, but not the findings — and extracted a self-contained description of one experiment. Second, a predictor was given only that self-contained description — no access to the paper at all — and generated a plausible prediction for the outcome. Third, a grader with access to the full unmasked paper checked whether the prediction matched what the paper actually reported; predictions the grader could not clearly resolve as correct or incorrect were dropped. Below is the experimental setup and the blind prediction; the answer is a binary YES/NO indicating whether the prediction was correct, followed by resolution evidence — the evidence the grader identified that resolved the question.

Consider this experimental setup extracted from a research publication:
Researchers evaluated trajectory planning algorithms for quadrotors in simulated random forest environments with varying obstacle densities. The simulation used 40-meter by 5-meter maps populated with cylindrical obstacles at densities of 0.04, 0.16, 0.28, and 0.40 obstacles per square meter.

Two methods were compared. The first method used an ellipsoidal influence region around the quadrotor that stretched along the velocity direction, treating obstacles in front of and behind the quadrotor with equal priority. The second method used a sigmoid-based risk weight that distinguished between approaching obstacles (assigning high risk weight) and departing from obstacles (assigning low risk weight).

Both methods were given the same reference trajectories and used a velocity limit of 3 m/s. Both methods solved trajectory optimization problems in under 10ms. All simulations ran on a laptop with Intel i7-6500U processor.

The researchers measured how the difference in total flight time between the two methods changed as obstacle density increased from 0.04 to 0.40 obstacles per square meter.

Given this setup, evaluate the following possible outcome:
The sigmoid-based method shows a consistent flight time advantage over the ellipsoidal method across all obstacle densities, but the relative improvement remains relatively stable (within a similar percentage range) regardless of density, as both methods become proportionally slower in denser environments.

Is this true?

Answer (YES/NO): NO